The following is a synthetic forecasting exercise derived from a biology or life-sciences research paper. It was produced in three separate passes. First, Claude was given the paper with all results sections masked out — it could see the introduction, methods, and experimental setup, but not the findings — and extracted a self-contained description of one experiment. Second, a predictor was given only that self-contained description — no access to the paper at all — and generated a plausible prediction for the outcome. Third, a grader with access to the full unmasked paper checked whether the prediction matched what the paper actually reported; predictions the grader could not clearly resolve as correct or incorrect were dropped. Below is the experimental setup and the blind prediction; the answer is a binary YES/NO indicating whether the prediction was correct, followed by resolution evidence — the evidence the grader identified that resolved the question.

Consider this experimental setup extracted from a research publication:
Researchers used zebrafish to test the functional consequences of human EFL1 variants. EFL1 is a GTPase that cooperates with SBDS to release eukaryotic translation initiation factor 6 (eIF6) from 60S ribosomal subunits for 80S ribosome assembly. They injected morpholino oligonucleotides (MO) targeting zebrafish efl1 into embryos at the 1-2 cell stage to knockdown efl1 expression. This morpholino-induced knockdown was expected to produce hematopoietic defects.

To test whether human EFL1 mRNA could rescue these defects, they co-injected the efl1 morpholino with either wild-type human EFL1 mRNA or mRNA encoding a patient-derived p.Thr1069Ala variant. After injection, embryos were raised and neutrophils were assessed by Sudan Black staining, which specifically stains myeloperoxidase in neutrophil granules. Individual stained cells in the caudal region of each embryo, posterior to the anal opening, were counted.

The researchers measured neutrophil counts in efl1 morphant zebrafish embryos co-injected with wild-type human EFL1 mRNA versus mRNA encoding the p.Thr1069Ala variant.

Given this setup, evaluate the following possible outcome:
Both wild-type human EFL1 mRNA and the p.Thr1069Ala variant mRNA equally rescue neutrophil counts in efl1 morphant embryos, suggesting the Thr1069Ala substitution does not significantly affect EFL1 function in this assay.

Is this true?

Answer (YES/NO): NO